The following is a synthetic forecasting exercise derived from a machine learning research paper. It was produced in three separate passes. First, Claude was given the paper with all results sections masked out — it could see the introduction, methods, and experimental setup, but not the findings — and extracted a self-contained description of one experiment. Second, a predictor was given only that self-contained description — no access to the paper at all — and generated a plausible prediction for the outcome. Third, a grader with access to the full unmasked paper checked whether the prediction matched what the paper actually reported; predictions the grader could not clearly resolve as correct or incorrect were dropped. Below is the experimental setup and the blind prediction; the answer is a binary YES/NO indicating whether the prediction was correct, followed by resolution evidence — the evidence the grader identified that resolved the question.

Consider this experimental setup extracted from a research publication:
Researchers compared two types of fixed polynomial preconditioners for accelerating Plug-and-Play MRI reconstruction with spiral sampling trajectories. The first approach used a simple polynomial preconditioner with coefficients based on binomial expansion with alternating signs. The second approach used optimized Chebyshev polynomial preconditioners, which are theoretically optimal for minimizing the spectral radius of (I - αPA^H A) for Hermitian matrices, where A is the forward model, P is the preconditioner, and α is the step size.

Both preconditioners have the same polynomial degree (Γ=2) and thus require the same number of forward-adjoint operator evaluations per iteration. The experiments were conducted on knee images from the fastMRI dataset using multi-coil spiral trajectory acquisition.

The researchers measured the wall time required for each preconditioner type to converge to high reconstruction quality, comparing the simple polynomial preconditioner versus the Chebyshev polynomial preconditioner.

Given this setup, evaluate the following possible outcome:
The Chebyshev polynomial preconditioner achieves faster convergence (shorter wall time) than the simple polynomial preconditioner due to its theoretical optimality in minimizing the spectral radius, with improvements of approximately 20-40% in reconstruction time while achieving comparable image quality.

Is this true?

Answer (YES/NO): NO